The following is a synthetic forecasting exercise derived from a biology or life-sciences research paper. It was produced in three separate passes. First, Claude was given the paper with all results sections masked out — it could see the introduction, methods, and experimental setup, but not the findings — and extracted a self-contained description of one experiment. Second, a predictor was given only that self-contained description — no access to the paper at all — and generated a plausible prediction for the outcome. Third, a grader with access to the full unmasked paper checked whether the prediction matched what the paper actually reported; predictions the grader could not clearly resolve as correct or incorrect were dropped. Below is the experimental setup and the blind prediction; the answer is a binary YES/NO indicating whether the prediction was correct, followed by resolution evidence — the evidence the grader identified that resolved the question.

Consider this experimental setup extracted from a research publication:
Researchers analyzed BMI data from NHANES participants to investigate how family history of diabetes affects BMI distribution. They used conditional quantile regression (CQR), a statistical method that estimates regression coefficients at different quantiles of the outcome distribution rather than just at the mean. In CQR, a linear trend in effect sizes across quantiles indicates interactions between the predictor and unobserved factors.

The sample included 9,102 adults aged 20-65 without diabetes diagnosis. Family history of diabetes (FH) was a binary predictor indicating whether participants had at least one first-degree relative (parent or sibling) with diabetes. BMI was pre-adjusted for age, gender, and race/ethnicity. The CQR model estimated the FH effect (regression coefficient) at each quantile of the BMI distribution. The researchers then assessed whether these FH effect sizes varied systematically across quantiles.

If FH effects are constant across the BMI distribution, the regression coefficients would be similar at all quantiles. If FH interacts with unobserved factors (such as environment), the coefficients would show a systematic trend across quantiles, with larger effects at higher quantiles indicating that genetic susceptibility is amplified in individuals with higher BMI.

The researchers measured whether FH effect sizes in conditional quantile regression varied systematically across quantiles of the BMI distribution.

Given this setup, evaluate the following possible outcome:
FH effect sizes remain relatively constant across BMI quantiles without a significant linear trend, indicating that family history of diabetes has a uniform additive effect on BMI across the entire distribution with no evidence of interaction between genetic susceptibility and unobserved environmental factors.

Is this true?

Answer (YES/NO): NO